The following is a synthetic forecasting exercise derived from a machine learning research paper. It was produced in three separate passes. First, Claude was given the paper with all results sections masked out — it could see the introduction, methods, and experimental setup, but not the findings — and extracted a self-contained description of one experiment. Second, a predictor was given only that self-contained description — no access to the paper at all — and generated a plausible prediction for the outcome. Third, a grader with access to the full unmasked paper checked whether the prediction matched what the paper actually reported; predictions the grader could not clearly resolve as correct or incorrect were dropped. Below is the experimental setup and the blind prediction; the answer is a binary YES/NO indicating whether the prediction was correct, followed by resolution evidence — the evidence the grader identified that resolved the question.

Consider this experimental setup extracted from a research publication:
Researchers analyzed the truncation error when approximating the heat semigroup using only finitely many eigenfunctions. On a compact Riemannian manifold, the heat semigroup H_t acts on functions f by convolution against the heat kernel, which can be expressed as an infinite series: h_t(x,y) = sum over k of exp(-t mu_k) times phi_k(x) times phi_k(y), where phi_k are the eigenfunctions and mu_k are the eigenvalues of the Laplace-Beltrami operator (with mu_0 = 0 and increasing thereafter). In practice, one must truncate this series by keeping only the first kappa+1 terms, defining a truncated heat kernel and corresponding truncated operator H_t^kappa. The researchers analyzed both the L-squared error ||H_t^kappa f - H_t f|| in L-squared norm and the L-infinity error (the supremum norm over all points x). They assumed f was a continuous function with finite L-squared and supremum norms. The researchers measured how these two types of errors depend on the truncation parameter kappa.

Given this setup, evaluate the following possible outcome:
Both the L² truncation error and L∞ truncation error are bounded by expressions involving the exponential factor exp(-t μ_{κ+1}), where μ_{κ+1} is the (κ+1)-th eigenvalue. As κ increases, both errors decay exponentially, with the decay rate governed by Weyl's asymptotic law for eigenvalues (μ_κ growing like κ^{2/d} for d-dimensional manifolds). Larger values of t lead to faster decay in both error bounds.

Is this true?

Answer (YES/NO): NO